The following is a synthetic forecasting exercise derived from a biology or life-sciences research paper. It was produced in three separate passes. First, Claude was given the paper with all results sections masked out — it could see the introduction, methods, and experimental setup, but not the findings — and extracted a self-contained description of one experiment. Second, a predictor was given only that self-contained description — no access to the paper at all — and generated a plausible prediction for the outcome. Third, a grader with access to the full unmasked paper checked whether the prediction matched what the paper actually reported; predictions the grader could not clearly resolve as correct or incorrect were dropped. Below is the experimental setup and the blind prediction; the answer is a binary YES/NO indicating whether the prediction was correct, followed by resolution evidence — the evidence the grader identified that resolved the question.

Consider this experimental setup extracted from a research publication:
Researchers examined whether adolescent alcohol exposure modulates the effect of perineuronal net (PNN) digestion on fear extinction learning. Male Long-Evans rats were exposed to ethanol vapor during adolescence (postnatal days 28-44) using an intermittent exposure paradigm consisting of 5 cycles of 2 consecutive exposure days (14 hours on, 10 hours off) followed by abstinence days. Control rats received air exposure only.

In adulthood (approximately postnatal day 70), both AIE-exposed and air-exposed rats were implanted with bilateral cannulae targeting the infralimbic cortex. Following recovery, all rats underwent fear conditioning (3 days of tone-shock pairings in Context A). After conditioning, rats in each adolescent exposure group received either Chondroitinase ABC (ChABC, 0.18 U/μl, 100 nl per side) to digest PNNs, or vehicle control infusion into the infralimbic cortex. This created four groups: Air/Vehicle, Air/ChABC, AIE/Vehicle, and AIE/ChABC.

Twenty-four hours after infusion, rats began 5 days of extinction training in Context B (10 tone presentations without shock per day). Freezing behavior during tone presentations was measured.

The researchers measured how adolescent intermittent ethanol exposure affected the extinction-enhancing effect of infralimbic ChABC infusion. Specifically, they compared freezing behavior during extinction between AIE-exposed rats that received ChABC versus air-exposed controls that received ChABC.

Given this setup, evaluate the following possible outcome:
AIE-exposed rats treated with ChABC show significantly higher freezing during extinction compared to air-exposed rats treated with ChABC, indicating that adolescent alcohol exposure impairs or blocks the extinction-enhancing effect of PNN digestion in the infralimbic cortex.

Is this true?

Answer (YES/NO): YES